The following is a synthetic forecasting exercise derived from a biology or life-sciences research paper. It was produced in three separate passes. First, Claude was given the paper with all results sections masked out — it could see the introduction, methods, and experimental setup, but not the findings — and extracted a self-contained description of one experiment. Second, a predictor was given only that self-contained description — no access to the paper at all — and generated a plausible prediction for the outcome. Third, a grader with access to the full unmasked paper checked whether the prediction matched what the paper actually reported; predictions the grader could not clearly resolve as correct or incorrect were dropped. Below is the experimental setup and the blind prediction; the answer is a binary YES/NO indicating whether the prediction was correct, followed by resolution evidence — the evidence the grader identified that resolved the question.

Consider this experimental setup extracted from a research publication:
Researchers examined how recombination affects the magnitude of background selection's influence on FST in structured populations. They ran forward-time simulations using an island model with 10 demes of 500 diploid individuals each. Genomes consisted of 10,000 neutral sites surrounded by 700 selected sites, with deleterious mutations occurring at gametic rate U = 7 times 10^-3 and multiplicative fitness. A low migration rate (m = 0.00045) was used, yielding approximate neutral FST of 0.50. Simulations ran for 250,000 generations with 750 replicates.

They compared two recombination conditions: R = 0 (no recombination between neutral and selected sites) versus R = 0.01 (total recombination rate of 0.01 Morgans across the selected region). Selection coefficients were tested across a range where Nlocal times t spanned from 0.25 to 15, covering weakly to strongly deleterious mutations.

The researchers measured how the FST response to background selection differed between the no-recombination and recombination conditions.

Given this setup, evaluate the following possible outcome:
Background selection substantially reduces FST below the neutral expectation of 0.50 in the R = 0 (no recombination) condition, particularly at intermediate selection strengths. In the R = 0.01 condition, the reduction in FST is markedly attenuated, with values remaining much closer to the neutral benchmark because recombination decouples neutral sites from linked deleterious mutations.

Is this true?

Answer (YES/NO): NO